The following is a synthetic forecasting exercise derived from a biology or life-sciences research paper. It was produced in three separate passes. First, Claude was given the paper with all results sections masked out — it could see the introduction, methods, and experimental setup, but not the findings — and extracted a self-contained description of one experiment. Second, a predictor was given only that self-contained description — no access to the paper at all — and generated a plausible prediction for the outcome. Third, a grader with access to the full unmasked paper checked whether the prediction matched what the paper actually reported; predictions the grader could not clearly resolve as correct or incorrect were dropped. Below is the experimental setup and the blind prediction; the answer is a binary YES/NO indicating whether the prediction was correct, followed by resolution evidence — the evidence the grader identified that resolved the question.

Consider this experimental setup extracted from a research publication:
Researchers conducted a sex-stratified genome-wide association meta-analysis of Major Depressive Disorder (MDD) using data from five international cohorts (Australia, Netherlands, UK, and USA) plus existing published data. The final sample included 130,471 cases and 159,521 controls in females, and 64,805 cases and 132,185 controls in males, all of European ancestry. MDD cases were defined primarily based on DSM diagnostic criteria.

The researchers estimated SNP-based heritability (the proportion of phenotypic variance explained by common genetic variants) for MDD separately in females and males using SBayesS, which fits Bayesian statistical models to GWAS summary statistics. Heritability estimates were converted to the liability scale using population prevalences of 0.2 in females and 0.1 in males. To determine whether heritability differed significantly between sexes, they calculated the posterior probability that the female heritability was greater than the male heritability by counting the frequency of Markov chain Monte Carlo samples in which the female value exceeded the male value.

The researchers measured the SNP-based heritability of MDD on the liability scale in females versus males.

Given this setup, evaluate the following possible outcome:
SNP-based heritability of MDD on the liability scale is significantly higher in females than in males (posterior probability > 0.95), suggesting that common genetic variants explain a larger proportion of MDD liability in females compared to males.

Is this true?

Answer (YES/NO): YES